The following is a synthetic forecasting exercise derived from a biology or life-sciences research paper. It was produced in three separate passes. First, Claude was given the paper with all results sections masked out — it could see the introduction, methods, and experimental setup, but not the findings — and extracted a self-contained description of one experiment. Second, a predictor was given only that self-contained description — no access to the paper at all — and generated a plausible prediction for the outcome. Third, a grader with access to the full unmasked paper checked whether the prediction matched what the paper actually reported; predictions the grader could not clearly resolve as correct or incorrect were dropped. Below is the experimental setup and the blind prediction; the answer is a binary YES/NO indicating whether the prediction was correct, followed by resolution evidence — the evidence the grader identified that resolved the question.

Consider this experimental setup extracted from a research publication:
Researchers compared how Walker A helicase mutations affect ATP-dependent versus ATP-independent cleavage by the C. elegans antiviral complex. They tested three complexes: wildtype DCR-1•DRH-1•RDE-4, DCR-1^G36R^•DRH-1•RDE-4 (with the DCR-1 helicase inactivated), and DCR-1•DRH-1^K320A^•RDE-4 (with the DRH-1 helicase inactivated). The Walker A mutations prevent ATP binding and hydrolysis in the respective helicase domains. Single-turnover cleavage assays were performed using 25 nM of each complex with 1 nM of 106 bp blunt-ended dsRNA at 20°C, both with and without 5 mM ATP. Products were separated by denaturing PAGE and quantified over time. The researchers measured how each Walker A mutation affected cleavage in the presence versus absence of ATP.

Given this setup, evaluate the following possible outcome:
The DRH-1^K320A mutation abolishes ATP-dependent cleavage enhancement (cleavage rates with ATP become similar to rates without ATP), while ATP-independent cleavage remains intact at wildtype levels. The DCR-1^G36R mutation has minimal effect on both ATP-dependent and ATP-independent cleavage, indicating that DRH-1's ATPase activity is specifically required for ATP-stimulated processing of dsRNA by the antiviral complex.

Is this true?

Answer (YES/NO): NO